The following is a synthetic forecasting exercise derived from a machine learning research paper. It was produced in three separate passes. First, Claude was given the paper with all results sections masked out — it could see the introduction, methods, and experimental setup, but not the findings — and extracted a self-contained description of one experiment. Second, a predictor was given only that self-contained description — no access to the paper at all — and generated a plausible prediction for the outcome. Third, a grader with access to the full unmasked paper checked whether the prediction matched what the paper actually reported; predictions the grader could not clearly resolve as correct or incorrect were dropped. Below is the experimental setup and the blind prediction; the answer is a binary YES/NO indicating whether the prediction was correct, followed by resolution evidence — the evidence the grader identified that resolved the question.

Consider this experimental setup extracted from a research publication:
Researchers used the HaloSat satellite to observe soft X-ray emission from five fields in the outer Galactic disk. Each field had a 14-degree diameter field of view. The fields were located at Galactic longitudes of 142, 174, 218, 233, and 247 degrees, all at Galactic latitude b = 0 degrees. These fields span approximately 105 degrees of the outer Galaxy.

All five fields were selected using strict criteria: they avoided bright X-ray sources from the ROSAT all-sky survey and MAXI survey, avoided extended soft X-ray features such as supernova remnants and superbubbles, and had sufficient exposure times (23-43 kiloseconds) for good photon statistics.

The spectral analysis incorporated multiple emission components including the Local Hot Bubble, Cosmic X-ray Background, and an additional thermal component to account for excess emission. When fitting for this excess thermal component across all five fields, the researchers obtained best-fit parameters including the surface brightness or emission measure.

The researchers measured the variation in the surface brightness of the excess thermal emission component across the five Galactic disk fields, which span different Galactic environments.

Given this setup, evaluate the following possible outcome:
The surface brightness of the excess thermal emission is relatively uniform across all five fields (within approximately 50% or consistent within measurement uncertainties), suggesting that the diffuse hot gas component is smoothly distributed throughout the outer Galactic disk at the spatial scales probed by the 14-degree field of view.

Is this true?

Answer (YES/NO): YES